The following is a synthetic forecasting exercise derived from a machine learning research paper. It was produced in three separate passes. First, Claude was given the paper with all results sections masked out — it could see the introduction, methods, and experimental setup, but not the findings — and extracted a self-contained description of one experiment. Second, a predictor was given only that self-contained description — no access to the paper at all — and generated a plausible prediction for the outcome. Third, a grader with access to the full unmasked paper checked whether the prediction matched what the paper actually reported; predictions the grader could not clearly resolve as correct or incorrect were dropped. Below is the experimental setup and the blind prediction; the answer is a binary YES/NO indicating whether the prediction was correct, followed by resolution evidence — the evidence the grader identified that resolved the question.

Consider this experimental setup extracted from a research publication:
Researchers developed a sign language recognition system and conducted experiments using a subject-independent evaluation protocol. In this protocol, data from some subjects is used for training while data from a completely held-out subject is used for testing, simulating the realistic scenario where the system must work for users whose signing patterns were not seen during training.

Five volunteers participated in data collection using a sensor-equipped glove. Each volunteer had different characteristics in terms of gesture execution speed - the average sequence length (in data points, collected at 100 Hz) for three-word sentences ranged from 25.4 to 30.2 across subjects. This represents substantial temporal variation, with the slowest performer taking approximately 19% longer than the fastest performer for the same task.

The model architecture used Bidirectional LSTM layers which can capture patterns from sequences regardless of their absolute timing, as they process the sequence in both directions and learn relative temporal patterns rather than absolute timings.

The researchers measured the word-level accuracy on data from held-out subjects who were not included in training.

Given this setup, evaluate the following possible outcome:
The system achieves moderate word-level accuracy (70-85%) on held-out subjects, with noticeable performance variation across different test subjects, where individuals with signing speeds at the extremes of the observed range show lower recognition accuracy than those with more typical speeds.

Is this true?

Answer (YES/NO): NO